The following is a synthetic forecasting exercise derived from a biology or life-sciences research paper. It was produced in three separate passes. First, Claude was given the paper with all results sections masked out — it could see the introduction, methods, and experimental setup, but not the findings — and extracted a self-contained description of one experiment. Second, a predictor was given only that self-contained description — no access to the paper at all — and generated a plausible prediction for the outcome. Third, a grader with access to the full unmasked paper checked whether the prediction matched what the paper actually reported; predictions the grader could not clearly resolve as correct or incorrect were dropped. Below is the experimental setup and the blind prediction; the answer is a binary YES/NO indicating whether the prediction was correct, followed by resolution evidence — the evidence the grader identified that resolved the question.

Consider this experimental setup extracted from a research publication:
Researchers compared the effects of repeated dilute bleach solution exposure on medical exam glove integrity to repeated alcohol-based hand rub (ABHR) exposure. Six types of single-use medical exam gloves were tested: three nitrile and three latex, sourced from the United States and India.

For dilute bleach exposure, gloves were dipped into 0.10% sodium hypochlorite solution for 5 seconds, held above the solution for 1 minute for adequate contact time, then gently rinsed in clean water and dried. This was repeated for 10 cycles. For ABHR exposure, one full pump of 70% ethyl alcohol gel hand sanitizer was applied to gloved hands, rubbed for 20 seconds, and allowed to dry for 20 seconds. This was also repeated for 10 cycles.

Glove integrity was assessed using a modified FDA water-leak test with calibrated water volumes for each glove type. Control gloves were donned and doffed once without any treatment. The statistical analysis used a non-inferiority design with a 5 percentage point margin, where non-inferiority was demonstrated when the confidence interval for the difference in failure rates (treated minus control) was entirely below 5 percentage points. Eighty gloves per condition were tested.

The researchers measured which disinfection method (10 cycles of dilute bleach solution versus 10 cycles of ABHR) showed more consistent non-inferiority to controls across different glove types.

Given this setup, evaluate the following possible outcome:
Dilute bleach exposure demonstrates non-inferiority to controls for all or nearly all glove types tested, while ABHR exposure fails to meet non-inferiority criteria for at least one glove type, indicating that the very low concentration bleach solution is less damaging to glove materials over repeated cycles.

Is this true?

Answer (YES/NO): NO